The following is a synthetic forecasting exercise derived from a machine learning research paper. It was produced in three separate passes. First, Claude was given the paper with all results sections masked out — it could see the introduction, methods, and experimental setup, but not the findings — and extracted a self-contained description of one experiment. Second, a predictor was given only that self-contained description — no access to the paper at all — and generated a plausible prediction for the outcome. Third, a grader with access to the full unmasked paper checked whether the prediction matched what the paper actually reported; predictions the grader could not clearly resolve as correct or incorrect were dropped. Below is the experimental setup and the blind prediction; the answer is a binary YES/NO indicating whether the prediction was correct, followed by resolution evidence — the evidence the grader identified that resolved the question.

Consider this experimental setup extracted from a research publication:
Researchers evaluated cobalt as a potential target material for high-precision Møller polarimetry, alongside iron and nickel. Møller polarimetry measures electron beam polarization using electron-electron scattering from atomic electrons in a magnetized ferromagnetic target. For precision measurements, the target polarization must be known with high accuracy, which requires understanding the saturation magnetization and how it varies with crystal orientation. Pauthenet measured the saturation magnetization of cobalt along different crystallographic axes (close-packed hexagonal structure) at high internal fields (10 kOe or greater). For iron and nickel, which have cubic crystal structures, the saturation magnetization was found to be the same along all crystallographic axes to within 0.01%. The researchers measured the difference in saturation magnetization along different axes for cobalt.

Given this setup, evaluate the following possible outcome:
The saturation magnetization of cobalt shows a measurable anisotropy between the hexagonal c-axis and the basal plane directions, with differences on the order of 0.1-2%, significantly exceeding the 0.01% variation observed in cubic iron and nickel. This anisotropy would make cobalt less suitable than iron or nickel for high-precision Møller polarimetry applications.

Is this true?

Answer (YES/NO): YES